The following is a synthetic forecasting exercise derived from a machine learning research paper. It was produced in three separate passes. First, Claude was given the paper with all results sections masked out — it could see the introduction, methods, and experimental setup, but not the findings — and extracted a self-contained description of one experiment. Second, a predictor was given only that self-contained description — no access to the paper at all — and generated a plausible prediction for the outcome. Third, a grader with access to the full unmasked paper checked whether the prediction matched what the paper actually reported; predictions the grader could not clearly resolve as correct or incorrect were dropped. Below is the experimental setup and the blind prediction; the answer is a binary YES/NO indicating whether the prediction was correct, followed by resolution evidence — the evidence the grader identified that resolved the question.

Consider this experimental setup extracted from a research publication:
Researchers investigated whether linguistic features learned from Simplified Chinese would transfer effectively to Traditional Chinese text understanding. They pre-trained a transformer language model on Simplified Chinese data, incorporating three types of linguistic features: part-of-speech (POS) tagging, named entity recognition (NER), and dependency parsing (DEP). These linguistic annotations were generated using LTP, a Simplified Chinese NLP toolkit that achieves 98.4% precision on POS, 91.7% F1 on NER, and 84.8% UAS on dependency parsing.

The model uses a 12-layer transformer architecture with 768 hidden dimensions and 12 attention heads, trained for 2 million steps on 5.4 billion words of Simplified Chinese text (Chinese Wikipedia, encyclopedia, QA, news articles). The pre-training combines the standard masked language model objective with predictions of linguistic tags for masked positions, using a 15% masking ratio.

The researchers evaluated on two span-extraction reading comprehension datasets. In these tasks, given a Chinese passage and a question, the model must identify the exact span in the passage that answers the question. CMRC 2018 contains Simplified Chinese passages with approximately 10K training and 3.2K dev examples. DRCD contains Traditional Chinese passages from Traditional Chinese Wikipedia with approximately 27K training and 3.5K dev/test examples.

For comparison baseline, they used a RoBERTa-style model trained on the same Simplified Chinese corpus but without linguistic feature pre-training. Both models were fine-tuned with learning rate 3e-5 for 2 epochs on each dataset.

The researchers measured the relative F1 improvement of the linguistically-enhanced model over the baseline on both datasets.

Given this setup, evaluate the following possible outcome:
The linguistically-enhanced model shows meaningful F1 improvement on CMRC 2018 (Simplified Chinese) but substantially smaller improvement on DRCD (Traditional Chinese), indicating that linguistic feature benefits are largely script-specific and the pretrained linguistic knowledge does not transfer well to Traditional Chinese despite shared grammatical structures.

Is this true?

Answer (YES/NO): NO